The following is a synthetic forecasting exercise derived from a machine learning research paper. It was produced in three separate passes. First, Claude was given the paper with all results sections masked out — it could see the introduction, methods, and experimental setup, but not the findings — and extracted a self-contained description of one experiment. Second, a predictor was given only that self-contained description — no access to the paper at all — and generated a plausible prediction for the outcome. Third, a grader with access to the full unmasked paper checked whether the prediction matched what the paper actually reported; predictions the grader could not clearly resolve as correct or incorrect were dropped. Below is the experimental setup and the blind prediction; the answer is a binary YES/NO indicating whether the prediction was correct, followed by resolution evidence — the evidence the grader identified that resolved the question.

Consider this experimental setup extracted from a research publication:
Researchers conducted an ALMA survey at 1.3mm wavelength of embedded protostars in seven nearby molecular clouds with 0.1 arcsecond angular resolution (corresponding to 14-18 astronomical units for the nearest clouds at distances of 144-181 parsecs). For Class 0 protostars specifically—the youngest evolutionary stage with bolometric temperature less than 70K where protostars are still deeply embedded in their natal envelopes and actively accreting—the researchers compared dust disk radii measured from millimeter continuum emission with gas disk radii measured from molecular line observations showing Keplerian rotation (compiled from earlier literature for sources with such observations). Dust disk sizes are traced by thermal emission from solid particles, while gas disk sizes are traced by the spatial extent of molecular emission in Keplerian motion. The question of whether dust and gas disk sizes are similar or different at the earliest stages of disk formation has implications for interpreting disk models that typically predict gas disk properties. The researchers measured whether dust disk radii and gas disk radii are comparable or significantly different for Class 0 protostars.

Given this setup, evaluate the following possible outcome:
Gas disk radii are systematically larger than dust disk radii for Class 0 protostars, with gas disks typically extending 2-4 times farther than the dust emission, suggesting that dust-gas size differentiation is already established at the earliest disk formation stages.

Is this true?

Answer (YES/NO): NO